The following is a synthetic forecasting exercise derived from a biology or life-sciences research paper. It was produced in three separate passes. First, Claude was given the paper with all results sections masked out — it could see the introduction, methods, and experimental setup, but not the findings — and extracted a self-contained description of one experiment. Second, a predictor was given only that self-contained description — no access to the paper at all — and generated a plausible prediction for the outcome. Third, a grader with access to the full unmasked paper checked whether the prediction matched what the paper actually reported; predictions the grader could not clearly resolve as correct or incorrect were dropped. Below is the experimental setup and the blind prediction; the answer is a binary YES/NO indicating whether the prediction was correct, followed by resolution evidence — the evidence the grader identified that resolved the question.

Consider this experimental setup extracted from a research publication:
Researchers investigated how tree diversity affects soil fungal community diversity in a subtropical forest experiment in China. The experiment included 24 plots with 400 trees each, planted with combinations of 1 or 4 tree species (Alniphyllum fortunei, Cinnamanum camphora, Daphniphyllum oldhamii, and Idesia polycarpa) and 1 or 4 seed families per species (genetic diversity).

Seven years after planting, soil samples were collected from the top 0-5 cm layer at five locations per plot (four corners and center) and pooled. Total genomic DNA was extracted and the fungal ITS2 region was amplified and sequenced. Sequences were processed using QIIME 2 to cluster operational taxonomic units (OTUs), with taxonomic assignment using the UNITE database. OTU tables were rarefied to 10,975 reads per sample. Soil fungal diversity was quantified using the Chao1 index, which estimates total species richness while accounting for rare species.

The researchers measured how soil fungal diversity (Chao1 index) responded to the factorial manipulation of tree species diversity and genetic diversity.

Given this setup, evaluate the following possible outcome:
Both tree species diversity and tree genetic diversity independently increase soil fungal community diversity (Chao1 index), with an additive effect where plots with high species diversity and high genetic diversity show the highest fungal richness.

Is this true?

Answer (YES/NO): NO